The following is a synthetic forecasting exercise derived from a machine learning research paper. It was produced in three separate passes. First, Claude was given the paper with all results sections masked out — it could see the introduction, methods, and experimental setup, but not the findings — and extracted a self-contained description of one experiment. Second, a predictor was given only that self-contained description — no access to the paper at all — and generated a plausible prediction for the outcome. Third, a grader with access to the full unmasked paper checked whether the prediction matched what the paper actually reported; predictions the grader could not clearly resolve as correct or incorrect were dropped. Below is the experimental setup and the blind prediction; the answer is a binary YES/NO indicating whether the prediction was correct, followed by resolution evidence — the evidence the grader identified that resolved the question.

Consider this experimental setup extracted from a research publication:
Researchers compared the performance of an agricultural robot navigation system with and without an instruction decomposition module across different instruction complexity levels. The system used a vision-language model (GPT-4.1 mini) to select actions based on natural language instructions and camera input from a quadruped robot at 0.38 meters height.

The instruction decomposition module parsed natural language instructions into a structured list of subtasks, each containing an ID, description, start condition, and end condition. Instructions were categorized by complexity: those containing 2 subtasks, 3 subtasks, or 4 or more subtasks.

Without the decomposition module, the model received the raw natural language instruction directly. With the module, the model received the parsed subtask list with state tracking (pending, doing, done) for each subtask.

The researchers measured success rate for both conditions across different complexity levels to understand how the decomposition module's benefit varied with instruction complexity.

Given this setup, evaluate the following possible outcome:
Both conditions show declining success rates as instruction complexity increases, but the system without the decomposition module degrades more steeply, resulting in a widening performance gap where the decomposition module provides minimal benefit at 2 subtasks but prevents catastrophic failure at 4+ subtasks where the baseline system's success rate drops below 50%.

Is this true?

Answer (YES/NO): NO